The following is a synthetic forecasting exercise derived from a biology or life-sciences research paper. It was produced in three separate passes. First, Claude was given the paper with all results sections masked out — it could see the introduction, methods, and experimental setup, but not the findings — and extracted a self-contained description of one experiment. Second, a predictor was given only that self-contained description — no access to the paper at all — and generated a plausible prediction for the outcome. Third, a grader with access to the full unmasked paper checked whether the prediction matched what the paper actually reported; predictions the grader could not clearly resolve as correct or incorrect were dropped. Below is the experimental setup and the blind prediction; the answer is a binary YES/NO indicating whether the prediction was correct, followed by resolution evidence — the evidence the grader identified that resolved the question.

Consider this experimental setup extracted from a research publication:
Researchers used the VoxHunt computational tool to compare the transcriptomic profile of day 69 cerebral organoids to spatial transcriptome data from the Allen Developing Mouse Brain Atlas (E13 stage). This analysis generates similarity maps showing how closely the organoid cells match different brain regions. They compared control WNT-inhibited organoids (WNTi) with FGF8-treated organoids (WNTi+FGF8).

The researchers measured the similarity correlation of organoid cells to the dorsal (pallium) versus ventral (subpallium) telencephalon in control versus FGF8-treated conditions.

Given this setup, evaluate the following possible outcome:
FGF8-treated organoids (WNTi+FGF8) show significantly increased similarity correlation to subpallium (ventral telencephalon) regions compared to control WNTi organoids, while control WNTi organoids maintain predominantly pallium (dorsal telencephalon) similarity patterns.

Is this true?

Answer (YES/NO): YES